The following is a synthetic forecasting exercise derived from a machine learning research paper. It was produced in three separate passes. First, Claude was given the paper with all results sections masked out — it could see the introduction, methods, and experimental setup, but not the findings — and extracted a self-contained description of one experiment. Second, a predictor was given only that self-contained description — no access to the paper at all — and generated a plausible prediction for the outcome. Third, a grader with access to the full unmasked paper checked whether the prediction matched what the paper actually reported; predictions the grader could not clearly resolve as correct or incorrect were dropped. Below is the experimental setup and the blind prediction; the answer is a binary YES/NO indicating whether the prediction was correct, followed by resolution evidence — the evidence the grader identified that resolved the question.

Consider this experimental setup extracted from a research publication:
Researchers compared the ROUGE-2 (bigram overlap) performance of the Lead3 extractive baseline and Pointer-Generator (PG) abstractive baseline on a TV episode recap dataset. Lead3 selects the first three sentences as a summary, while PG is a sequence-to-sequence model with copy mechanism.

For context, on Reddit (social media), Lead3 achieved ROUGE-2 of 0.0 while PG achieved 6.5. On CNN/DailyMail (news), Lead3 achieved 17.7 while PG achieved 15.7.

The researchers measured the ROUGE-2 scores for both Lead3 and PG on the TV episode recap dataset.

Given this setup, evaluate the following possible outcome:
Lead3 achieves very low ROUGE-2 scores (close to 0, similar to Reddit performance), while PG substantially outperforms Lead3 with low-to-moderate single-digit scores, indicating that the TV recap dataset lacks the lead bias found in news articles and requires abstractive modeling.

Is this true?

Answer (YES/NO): NO